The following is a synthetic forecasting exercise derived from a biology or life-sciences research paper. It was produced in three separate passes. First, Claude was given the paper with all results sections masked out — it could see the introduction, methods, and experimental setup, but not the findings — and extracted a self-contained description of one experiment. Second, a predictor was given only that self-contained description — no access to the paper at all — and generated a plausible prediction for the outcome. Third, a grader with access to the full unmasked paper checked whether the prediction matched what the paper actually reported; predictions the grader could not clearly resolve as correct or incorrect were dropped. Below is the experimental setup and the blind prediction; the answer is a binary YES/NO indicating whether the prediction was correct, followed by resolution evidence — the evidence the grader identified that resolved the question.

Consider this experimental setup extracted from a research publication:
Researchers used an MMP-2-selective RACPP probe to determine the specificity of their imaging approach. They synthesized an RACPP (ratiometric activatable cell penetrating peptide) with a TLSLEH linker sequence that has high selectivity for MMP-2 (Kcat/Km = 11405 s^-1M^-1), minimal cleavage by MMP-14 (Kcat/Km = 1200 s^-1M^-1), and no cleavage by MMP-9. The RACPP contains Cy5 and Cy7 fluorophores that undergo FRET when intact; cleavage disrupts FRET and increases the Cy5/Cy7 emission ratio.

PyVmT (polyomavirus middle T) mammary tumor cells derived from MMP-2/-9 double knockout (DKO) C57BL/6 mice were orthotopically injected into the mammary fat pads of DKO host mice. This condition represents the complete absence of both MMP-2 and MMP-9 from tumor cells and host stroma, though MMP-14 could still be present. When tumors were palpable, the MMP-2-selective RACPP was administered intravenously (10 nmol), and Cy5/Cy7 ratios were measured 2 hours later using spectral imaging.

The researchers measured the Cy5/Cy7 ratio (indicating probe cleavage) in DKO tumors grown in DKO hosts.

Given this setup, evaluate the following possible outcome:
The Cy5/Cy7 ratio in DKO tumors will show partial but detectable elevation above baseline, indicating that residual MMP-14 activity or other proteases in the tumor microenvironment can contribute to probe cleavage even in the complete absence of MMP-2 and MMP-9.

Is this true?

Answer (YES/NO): YES